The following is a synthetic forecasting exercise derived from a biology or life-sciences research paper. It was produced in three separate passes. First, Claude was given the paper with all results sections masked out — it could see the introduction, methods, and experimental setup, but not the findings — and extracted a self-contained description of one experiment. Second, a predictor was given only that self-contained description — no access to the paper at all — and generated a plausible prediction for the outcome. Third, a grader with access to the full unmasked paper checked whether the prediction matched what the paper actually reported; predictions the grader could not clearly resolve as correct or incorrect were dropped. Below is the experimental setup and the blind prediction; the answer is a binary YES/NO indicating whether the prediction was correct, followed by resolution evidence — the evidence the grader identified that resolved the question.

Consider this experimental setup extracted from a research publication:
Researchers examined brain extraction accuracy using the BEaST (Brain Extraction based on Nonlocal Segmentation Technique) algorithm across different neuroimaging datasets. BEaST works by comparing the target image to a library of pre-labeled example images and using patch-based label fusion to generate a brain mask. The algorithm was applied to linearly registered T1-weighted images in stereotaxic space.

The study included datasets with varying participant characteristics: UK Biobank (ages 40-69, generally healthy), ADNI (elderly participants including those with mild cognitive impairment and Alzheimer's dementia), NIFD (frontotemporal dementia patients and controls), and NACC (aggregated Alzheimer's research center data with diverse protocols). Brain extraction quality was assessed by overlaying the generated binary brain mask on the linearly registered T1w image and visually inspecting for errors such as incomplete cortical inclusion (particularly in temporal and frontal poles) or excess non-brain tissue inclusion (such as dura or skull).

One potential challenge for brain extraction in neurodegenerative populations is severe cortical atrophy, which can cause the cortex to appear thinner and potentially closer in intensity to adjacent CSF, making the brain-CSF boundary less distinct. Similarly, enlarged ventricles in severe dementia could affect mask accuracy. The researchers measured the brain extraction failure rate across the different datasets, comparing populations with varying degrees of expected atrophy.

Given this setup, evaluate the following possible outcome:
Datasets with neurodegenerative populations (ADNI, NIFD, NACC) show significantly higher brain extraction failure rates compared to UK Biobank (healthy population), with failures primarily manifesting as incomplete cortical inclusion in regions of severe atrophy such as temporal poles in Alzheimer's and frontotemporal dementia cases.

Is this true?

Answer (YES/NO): NO